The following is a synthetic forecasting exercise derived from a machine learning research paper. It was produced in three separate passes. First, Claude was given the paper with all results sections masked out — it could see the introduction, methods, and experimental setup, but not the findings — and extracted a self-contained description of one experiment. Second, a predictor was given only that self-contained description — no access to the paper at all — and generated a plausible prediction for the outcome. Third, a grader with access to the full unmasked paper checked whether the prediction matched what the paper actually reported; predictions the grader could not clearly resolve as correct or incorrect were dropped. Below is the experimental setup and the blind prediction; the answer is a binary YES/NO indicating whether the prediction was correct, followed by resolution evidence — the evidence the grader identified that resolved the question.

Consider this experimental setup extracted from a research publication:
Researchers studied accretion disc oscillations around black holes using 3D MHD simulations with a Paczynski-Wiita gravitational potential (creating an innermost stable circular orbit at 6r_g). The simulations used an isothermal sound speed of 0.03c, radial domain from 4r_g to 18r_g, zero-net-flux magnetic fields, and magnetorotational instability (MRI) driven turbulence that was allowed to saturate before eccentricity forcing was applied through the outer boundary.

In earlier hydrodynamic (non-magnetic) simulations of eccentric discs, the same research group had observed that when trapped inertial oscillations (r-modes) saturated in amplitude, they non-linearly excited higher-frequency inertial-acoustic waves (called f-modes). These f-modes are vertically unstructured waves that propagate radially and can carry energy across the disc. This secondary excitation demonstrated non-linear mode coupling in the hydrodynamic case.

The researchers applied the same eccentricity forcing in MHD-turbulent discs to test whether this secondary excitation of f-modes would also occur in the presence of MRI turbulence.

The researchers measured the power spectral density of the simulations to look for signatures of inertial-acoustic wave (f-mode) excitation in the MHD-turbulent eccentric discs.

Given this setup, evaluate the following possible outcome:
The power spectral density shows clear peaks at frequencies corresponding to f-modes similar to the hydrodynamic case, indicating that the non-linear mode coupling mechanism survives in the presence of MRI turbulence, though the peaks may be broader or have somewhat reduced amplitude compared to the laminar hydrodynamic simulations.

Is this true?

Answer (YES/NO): NO